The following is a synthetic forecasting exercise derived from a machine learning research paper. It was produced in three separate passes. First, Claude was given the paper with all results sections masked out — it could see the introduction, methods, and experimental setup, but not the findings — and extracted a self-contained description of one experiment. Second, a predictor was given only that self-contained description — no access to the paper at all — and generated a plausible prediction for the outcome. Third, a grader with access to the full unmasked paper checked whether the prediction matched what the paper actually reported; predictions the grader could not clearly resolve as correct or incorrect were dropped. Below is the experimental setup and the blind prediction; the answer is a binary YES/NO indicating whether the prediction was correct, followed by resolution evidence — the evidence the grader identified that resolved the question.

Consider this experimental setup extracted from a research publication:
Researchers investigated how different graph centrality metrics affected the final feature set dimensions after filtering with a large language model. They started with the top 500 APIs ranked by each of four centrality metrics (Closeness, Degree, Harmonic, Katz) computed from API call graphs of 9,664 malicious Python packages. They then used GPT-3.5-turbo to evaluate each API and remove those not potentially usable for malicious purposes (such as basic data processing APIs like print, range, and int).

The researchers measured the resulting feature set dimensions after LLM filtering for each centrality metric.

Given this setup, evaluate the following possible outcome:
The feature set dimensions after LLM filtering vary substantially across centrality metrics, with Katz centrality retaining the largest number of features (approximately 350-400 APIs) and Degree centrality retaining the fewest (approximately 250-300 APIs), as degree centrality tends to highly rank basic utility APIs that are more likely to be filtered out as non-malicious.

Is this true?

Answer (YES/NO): NO